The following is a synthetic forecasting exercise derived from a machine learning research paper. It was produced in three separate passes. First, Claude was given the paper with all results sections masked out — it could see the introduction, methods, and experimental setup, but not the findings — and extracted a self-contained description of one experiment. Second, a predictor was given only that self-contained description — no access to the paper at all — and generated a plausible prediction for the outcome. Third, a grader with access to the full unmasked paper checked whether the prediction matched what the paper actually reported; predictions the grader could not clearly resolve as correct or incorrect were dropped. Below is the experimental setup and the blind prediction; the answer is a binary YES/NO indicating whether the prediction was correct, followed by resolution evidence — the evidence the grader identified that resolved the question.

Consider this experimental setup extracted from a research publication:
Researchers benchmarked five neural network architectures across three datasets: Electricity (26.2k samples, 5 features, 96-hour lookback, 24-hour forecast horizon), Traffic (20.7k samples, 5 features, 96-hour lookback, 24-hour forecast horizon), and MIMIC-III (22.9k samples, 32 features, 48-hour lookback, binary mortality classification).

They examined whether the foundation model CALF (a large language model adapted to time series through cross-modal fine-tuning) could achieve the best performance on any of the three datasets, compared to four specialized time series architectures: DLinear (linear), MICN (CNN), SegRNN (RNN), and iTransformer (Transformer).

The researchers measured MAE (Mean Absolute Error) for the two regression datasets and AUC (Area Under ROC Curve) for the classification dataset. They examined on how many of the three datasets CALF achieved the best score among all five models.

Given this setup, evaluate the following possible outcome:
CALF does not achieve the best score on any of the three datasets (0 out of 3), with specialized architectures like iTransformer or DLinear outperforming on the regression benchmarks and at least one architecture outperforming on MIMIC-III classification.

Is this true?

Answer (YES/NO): YES